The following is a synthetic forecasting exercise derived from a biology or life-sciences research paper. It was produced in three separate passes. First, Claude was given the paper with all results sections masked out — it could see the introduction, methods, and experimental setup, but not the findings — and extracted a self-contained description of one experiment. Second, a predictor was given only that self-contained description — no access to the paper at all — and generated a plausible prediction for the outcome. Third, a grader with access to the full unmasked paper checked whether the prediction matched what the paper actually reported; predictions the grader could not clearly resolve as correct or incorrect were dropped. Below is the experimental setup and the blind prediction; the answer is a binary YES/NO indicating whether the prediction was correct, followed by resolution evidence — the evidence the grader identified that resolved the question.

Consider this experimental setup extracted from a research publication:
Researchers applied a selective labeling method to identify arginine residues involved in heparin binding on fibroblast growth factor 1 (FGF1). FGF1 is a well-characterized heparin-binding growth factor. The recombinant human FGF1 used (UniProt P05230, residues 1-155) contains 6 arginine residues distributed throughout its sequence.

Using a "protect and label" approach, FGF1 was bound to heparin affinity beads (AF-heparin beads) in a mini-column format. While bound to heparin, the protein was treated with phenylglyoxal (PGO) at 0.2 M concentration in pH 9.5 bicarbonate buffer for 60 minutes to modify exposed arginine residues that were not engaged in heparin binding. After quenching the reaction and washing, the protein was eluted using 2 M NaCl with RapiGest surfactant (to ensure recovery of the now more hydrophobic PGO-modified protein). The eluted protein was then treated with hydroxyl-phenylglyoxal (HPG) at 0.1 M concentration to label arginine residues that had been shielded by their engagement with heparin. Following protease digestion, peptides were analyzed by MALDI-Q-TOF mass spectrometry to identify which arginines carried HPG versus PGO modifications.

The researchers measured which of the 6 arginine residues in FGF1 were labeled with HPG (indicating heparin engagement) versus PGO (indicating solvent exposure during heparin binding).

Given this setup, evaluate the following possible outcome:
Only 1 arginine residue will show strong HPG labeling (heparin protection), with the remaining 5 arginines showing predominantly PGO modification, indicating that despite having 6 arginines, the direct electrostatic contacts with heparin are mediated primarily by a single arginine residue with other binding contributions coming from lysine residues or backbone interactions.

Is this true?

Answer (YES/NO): NO